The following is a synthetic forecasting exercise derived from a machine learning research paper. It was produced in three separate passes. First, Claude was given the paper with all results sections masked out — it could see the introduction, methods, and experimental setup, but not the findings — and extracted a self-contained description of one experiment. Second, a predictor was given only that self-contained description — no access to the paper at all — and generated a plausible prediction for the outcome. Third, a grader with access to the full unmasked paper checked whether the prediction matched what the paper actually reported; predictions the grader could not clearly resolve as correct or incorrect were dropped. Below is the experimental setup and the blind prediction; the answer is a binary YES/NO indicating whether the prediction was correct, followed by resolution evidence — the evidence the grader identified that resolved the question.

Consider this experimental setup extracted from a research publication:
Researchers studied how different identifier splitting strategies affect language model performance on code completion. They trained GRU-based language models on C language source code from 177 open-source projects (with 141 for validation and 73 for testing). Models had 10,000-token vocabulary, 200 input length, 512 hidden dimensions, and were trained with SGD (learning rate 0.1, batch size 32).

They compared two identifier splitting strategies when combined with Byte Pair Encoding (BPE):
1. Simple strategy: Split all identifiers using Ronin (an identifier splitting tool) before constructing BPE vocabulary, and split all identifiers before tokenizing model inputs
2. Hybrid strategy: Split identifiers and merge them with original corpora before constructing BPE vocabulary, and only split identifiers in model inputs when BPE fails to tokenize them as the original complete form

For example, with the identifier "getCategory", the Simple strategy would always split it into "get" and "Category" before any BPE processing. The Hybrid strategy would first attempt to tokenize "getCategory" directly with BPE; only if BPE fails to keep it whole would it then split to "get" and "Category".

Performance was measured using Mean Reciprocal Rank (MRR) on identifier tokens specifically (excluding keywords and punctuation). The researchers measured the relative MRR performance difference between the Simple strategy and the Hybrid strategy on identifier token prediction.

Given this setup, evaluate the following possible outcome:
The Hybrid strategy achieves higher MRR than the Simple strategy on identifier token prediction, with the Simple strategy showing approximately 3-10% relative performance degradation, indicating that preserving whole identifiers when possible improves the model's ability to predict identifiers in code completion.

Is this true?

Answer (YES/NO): NO